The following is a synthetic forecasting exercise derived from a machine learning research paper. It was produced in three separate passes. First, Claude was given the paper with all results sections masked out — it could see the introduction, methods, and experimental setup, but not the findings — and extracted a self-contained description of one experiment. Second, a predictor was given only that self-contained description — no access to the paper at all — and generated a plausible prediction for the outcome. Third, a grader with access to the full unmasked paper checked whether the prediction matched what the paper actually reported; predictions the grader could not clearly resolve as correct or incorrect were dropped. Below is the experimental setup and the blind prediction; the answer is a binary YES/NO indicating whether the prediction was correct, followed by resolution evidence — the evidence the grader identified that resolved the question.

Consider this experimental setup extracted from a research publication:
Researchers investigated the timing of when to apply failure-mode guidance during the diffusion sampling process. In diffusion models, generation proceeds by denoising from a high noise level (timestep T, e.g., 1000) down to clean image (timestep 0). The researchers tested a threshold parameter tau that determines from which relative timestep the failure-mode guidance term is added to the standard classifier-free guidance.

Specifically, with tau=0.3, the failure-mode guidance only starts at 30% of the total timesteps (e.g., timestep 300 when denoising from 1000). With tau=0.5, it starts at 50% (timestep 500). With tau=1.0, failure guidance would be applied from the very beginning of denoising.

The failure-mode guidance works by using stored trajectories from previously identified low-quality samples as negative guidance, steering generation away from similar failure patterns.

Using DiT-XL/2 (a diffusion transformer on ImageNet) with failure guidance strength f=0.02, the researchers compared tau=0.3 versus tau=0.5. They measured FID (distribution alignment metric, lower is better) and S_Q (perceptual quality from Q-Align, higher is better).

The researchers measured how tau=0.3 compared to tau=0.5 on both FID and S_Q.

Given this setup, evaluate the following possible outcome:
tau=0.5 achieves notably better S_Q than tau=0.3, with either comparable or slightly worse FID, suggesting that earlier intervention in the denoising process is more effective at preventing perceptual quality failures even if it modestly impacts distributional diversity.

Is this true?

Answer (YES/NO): NO